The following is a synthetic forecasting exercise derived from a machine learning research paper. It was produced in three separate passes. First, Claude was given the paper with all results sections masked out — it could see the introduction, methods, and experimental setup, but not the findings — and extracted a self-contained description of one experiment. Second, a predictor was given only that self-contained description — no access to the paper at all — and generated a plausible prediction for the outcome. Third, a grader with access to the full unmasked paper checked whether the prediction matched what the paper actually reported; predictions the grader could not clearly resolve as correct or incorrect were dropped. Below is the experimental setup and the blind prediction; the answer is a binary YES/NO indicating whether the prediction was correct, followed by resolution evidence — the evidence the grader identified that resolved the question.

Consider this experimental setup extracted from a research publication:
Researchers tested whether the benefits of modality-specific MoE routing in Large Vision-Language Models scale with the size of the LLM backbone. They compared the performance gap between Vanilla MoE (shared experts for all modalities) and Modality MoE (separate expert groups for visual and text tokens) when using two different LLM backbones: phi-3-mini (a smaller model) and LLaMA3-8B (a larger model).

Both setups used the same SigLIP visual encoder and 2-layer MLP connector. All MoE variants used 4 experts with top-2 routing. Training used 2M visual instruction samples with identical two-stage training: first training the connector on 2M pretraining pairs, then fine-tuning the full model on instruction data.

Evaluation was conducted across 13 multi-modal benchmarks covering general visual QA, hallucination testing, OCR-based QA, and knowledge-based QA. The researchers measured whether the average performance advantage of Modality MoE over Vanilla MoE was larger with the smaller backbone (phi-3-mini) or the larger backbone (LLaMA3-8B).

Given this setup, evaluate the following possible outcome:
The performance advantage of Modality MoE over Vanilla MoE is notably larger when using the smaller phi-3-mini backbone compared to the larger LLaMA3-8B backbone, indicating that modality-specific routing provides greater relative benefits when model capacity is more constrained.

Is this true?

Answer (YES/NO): NO